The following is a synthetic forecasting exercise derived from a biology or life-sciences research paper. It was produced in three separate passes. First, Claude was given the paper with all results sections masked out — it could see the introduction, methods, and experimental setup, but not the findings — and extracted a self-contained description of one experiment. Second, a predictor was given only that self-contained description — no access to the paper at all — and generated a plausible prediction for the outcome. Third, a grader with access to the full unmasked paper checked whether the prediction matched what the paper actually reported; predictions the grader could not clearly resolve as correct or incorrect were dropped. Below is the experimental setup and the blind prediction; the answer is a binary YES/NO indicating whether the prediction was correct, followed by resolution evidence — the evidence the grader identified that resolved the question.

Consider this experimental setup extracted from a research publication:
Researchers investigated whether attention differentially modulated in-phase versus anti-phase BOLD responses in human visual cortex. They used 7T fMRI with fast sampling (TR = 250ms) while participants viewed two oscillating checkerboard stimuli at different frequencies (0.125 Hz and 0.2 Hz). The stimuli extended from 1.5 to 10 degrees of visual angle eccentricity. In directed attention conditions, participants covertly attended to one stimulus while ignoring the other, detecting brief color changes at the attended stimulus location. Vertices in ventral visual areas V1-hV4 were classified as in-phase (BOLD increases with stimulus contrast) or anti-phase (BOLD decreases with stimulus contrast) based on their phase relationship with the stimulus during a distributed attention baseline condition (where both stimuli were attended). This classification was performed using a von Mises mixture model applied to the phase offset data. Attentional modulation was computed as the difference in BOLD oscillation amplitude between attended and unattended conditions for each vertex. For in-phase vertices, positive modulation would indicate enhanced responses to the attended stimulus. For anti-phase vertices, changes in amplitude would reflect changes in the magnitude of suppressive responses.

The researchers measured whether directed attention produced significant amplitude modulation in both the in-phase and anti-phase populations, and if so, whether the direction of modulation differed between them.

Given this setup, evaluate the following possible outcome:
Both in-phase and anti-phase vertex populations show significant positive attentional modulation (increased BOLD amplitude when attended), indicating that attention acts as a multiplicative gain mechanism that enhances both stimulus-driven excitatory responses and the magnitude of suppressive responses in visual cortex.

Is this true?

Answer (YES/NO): YES